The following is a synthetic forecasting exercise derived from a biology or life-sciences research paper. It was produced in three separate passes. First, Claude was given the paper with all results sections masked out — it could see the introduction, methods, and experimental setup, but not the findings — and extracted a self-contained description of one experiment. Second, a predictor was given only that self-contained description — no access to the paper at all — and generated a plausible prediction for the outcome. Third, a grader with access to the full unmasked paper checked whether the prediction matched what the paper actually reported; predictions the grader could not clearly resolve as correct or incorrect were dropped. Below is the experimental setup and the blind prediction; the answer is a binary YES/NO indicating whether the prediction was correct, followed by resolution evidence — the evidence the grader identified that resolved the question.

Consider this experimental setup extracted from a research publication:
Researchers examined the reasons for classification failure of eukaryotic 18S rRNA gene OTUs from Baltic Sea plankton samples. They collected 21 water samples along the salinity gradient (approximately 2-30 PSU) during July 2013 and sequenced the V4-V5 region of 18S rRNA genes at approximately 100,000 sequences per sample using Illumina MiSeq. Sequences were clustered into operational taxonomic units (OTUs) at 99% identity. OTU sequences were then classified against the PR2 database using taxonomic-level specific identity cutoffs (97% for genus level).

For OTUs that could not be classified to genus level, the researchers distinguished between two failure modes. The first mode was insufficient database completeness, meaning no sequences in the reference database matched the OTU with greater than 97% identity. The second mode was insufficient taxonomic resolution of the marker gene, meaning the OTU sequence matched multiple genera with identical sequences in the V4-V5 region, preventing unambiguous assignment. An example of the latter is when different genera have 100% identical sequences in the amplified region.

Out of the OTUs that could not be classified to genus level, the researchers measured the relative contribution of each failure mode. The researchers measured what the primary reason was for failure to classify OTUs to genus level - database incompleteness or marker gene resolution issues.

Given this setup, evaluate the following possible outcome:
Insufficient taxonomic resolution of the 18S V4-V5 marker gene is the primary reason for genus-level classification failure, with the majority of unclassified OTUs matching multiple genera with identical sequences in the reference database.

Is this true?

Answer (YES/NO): NO